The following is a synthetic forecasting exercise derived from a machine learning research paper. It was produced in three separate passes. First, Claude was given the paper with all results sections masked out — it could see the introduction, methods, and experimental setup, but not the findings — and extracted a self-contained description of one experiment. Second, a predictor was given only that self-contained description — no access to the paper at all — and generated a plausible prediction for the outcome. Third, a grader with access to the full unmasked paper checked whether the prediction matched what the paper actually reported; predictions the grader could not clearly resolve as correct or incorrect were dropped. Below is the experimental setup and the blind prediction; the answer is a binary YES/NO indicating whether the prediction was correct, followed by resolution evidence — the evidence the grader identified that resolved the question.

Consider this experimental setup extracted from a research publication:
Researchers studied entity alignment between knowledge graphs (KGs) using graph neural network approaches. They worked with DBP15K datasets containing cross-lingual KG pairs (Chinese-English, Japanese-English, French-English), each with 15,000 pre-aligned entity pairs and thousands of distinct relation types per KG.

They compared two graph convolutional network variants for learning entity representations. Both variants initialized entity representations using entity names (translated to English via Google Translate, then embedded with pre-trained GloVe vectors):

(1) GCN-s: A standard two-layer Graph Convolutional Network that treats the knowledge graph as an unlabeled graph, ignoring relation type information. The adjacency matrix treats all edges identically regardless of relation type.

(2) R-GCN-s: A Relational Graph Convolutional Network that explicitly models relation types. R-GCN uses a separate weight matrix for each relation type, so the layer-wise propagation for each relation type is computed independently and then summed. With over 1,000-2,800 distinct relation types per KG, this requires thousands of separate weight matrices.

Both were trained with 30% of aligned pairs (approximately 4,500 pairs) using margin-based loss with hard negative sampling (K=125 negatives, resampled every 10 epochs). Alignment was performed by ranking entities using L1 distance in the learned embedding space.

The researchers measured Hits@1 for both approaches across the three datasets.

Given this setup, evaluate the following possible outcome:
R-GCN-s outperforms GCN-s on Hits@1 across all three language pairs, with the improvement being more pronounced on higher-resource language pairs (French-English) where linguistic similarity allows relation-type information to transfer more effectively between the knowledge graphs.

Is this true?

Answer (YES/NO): NO